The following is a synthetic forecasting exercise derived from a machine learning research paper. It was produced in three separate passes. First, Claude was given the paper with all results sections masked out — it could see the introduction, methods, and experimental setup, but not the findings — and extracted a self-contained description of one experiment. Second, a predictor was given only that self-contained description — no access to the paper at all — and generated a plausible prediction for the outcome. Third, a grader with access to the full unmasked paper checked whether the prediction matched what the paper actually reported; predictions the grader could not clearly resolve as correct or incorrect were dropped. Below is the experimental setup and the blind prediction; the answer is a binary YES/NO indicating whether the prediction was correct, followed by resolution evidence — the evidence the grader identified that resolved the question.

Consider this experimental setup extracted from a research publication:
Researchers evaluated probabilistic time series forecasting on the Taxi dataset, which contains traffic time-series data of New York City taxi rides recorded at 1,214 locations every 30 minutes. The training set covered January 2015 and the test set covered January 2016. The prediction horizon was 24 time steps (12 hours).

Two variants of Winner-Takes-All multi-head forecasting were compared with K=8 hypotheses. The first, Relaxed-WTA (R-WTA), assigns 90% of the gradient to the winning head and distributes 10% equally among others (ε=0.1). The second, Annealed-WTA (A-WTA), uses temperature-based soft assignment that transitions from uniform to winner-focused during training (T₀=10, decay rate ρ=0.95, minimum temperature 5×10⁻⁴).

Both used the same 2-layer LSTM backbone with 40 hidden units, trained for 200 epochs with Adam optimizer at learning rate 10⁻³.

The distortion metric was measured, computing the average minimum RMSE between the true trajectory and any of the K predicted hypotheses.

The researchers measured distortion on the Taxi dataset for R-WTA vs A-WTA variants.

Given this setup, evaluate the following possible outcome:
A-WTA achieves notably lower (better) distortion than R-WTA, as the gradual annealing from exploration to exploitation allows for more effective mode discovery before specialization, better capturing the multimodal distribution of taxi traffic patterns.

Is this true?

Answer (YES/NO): NO